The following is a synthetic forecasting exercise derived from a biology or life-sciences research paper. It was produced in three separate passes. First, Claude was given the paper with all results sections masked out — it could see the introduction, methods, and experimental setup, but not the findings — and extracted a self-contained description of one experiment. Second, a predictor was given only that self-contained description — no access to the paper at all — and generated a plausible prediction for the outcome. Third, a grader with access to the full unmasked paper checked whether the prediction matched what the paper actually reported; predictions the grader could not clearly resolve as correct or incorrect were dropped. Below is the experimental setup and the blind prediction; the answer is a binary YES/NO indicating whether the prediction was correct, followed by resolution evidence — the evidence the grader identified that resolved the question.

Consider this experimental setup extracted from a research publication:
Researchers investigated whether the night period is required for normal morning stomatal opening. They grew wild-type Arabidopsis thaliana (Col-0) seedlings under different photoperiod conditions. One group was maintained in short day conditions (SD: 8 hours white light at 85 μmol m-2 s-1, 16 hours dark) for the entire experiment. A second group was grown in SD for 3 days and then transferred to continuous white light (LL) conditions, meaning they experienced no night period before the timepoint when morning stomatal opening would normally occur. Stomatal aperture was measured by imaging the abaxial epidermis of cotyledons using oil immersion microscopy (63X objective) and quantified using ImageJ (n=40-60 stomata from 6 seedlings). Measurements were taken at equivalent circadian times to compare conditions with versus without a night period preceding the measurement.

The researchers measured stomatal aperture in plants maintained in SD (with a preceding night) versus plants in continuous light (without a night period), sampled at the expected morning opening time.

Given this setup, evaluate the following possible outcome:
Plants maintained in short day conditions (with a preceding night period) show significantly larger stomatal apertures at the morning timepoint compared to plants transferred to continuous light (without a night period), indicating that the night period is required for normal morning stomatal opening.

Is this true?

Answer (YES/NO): YES